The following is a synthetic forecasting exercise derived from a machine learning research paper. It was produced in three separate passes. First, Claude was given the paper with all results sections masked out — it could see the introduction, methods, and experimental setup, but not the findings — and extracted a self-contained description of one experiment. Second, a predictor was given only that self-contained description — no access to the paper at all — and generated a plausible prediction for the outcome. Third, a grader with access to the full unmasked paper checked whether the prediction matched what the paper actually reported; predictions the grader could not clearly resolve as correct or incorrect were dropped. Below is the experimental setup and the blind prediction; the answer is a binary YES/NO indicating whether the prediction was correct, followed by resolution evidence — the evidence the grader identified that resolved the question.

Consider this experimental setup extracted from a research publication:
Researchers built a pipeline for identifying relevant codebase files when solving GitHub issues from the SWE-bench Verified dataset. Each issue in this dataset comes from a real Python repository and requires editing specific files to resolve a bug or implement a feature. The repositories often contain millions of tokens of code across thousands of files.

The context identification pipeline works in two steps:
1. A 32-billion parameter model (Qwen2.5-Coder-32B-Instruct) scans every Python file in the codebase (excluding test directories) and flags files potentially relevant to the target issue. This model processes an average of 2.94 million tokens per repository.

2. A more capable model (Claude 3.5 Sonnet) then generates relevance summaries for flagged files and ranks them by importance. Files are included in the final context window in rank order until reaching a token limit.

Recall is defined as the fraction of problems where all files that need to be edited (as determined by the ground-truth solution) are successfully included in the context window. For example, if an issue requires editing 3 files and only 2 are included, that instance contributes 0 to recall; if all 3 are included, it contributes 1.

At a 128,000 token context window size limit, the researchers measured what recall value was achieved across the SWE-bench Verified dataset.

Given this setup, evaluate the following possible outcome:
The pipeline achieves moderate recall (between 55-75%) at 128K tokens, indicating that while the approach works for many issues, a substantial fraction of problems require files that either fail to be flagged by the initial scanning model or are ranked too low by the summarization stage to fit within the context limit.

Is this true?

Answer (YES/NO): NO